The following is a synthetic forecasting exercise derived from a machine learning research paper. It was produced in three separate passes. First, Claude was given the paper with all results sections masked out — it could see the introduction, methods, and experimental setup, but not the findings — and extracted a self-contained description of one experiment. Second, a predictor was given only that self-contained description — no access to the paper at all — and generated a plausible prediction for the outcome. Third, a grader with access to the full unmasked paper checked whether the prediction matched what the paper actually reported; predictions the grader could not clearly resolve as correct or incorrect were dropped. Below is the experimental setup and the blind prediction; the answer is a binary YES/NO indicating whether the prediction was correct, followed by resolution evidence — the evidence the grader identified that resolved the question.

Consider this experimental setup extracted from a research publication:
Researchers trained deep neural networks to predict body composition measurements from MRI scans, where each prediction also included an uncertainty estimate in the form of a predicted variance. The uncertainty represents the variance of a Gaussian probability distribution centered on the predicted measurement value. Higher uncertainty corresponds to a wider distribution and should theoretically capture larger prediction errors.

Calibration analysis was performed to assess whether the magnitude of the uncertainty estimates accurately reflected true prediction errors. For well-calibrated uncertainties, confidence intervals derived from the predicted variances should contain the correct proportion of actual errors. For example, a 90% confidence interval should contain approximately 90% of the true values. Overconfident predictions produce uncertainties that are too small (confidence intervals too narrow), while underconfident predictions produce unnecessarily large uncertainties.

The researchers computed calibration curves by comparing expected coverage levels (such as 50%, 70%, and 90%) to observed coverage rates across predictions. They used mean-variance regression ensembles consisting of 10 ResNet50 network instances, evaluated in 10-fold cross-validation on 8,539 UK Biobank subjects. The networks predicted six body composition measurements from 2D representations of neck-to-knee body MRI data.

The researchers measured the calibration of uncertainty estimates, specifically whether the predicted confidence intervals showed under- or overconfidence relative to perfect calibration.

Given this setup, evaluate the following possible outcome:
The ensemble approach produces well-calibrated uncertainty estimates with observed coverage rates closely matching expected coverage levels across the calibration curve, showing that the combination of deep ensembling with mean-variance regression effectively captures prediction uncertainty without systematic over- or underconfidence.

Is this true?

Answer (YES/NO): NO